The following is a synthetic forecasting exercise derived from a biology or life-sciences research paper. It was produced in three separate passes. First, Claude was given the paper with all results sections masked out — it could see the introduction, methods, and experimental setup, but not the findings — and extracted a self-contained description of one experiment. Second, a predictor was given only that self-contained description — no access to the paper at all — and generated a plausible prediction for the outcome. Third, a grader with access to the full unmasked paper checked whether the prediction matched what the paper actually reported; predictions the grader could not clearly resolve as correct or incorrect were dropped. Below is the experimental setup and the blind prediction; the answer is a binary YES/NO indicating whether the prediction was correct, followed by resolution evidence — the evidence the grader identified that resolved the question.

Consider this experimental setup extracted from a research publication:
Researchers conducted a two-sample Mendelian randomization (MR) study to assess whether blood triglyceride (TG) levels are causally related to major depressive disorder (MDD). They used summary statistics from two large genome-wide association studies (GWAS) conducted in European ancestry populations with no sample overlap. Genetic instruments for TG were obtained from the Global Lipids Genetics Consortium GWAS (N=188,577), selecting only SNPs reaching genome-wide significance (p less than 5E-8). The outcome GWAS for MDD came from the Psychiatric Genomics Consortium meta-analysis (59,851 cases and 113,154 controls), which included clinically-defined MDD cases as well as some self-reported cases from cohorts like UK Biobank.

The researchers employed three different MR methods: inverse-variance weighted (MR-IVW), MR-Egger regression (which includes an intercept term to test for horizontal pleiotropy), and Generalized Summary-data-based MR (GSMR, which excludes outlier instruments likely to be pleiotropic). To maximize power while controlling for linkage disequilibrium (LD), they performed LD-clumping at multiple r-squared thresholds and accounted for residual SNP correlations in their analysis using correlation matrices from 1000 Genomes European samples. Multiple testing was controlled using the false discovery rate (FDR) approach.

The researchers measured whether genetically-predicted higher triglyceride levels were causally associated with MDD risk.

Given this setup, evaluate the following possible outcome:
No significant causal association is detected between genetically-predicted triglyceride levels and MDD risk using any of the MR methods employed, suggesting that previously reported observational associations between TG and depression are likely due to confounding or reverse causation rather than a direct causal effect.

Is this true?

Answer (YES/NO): NO